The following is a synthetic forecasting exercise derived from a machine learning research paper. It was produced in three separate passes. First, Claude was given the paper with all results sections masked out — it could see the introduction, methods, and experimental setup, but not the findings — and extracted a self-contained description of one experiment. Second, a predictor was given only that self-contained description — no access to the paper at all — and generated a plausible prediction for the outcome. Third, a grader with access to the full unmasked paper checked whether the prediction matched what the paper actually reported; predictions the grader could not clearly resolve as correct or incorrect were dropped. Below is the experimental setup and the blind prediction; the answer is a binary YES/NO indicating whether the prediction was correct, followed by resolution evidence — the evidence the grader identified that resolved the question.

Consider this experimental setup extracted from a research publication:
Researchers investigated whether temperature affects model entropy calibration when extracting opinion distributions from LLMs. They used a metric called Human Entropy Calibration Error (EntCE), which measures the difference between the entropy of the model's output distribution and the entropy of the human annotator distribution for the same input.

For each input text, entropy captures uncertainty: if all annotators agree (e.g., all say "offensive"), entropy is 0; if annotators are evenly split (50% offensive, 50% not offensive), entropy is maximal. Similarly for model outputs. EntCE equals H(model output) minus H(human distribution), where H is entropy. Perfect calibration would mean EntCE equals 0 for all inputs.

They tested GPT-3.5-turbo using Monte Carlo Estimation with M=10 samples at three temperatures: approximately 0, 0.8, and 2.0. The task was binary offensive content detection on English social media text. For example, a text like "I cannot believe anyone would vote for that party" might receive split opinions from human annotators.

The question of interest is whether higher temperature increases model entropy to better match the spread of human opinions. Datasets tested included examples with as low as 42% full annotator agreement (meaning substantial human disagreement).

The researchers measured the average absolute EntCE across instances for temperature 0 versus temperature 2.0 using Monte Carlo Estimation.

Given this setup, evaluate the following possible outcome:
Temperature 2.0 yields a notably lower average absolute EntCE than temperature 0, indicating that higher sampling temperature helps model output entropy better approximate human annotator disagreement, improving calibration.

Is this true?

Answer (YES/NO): NO